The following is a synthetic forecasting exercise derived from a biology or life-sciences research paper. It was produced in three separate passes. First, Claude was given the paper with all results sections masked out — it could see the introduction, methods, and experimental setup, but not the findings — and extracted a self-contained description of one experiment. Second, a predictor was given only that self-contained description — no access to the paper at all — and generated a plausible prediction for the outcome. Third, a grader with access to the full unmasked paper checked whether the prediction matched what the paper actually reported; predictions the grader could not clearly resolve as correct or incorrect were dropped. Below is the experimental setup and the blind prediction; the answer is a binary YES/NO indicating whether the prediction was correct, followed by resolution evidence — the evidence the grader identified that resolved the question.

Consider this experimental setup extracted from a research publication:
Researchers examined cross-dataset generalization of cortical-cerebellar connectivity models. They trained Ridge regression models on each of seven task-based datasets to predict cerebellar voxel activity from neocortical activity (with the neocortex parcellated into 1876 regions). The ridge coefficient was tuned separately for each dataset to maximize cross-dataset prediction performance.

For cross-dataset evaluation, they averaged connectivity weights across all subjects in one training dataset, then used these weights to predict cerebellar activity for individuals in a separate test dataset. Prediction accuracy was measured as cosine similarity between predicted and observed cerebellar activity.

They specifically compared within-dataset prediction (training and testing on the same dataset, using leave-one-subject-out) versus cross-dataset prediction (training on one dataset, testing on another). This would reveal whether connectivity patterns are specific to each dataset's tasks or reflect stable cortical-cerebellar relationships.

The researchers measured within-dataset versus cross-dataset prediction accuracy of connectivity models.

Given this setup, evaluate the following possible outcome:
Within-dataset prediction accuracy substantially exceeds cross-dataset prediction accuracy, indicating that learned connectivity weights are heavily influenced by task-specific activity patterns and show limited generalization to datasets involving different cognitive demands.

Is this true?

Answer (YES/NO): NO